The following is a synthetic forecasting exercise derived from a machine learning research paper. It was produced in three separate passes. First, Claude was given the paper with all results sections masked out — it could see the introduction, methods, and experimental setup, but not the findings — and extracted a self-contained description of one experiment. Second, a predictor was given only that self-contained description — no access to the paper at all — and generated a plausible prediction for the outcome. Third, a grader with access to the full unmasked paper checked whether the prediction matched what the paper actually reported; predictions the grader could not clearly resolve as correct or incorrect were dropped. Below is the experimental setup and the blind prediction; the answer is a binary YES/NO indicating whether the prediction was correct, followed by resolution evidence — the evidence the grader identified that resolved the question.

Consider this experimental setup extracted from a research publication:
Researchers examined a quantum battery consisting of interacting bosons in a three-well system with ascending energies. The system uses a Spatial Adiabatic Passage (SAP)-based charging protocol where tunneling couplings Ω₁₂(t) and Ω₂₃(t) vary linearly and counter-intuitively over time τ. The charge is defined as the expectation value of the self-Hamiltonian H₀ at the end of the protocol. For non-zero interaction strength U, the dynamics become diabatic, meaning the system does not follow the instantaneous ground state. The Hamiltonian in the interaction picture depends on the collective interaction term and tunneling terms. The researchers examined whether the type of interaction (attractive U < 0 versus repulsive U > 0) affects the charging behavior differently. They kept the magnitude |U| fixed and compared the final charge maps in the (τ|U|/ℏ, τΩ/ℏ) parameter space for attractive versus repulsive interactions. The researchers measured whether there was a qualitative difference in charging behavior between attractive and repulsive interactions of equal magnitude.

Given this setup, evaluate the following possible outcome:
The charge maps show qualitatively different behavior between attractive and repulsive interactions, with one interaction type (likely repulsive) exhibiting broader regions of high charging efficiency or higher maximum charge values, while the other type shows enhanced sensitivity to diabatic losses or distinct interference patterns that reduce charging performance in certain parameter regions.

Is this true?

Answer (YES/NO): NO